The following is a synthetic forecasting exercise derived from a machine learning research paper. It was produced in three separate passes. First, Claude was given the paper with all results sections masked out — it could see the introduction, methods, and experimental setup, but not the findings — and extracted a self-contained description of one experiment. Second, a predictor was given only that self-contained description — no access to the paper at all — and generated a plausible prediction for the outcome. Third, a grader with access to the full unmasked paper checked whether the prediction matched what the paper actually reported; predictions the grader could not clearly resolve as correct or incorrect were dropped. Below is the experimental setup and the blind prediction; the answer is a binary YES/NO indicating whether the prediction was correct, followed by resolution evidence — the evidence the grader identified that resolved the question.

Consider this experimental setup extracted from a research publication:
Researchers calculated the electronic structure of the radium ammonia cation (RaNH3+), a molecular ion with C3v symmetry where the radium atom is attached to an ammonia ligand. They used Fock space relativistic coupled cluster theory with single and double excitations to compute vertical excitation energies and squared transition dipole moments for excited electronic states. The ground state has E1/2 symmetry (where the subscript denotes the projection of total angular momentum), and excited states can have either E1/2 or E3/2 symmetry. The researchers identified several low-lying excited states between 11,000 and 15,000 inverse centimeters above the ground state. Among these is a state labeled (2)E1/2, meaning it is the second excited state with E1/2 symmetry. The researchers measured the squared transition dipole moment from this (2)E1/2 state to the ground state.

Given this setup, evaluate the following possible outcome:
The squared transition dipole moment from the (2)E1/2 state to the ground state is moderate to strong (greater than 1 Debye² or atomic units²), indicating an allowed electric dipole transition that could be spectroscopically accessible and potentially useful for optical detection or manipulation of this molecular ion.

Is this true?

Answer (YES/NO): NO